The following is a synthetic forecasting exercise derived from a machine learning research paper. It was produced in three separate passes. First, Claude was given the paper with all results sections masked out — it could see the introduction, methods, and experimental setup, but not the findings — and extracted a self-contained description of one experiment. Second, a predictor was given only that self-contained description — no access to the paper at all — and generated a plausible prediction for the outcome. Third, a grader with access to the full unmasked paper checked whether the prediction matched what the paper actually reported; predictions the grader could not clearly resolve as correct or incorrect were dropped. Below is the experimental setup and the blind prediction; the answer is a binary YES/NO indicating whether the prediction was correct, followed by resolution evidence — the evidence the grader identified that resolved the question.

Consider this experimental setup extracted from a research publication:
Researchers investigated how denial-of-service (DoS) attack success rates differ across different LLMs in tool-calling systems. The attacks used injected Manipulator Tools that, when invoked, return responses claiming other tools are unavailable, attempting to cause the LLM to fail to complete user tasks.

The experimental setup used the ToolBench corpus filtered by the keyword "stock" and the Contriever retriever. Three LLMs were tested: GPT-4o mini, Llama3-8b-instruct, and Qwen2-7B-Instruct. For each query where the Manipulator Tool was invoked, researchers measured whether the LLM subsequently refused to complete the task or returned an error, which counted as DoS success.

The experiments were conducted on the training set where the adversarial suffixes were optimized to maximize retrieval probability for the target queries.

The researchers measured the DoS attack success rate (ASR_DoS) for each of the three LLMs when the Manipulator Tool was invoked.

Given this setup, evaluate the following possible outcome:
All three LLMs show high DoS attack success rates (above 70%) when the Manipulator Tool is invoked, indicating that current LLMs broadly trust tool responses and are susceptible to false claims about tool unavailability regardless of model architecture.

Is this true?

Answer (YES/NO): NO